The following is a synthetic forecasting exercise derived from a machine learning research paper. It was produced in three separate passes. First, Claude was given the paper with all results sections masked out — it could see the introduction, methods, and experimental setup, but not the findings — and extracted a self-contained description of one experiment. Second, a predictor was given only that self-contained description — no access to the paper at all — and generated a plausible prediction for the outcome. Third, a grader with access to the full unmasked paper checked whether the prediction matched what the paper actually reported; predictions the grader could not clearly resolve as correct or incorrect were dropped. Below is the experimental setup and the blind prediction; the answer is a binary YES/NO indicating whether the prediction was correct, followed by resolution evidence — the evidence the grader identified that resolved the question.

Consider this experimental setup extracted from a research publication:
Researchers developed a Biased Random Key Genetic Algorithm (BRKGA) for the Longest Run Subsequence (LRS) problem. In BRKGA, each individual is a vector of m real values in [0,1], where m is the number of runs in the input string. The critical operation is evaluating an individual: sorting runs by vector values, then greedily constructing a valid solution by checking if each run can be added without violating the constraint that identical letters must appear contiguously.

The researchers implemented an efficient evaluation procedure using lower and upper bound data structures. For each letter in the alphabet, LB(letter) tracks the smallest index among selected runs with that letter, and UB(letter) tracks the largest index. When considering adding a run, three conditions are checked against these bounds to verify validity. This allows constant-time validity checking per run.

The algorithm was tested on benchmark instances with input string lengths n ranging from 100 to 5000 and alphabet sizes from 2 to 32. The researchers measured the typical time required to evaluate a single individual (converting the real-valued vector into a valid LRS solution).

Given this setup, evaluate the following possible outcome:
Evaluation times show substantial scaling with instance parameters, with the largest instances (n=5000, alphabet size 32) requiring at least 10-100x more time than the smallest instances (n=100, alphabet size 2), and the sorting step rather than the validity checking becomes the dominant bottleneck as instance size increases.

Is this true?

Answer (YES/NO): NO